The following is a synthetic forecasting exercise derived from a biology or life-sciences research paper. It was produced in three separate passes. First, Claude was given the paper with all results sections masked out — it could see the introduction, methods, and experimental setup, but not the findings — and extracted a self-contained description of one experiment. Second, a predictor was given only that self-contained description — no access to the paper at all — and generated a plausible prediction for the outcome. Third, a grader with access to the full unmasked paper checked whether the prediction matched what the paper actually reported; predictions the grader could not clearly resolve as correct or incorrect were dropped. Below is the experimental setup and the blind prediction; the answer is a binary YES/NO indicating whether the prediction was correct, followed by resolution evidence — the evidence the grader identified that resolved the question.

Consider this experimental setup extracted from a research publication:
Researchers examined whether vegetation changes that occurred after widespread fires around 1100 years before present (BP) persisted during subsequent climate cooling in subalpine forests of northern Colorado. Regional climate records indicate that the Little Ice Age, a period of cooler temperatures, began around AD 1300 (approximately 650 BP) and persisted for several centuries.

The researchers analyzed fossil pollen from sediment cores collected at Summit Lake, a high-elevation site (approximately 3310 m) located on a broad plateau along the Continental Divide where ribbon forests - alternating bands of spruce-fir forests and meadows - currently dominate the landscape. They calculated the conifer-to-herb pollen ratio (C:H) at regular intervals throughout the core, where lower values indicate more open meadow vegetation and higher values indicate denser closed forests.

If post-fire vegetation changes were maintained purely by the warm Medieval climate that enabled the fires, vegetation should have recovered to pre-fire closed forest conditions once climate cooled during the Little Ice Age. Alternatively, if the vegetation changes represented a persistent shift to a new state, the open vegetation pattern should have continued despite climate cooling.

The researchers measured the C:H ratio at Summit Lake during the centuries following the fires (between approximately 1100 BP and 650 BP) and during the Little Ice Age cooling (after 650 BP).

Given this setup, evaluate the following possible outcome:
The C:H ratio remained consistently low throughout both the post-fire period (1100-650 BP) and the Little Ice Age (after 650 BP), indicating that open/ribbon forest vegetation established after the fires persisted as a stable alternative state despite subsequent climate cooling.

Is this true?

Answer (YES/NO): NO